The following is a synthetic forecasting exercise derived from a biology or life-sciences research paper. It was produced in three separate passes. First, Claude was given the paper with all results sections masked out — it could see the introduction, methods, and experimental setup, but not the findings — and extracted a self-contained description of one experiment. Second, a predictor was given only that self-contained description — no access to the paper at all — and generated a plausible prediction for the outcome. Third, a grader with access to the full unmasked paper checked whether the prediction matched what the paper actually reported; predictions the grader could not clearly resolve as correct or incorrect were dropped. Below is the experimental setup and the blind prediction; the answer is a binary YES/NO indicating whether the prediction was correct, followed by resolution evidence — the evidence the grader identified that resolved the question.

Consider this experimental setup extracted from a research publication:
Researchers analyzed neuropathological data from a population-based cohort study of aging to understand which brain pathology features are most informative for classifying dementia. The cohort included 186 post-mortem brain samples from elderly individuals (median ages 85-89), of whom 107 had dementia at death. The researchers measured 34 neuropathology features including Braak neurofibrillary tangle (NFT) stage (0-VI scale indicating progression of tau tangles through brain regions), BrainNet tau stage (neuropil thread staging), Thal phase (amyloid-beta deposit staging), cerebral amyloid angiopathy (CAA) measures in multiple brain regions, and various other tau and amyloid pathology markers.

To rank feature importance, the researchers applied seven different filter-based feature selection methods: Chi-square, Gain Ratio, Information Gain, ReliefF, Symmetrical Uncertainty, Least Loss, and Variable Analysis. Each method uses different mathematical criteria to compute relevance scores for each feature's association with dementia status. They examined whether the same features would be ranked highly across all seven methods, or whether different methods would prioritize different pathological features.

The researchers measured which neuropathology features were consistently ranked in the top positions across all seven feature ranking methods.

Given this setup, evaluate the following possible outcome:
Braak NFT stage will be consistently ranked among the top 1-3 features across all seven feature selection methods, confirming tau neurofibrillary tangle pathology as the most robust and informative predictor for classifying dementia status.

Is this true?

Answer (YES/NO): NO